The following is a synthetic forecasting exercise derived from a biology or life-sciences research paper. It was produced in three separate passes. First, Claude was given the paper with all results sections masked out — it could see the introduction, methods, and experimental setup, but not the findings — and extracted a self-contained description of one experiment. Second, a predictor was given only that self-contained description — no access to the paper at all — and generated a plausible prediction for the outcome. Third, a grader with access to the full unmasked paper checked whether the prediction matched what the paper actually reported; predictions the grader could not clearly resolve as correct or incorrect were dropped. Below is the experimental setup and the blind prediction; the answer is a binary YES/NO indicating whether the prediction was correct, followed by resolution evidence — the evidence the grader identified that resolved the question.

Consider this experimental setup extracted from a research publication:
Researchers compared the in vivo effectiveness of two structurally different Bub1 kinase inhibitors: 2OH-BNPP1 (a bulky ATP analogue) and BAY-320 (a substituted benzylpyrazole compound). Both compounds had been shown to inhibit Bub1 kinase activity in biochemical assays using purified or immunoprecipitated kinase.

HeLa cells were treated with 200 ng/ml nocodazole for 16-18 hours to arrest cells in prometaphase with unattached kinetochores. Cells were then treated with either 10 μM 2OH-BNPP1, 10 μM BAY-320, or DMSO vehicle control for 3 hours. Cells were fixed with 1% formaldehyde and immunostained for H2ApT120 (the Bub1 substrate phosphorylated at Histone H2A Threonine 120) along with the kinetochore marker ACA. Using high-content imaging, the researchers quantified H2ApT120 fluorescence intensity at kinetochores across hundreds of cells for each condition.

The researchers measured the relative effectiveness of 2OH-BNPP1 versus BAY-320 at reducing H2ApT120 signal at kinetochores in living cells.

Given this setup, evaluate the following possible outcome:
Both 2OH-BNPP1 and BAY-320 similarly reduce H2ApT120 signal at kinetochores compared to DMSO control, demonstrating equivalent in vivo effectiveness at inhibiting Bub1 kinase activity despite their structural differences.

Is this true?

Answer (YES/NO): NO